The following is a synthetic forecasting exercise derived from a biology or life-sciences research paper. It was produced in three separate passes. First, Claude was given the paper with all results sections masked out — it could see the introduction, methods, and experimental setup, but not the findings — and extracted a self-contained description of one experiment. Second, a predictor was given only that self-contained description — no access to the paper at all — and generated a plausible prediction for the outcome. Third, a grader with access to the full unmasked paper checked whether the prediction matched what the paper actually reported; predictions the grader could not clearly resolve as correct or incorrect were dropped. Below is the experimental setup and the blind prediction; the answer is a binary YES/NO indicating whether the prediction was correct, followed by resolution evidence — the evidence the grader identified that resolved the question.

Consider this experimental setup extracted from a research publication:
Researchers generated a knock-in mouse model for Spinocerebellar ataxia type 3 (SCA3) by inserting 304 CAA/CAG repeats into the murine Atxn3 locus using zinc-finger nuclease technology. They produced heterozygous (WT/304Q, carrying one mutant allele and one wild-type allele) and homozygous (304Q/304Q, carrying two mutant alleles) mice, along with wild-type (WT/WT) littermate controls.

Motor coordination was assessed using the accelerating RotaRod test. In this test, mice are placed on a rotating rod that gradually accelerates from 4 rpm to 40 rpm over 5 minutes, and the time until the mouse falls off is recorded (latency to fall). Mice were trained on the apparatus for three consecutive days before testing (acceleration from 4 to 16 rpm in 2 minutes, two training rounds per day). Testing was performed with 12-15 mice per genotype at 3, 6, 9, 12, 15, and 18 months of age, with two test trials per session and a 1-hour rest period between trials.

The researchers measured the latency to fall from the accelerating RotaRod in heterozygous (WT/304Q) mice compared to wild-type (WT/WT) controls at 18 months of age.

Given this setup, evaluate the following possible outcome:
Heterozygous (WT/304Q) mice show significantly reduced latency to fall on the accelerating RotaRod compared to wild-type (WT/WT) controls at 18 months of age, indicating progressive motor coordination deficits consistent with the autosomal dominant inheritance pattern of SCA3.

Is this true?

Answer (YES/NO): NO